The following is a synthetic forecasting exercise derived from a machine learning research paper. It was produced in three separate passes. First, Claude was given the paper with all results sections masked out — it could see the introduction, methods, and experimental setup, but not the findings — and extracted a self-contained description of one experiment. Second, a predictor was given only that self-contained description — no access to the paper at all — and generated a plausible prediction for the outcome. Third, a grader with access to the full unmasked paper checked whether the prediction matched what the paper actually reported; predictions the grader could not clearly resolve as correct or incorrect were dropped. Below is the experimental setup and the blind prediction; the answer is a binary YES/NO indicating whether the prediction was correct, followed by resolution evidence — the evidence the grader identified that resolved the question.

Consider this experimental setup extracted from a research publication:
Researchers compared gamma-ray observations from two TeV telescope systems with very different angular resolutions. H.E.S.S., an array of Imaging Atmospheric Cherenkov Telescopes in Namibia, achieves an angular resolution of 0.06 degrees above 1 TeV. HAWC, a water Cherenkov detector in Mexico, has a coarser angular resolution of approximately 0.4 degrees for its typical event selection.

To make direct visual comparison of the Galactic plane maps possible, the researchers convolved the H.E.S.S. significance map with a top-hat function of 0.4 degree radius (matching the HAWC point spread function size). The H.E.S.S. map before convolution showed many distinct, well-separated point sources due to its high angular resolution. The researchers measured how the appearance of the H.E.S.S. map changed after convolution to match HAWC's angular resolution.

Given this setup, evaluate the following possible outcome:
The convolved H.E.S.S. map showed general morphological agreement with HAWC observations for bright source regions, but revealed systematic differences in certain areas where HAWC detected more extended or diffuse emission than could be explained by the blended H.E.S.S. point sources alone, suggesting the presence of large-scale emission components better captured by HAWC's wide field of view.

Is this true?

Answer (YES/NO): NO